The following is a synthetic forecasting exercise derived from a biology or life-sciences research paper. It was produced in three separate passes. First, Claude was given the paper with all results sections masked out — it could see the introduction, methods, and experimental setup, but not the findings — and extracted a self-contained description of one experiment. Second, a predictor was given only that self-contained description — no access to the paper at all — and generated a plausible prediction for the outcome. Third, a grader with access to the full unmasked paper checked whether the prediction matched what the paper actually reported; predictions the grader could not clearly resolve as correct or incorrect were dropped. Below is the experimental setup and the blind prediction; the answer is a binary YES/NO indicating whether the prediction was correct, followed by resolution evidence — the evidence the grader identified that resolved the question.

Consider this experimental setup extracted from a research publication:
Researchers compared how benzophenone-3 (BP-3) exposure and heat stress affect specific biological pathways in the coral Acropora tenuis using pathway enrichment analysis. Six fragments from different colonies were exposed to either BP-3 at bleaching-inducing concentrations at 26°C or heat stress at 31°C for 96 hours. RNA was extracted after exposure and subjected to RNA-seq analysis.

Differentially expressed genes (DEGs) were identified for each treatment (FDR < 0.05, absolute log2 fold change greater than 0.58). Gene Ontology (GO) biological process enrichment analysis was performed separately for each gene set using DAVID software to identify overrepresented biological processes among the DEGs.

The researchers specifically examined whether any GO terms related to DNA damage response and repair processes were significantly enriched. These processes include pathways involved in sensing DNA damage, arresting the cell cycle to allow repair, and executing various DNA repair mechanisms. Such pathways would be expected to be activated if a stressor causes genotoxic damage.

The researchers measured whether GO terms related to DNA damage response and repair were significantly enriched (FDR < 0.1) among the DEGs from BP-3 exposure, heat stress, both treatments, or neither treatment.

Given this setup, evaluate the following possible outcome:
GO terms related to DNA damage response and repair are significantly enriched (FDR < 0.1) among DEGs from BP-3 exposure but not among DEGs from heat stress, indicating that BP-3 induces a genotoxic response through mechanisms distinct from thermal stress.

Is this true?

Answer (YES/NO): NO